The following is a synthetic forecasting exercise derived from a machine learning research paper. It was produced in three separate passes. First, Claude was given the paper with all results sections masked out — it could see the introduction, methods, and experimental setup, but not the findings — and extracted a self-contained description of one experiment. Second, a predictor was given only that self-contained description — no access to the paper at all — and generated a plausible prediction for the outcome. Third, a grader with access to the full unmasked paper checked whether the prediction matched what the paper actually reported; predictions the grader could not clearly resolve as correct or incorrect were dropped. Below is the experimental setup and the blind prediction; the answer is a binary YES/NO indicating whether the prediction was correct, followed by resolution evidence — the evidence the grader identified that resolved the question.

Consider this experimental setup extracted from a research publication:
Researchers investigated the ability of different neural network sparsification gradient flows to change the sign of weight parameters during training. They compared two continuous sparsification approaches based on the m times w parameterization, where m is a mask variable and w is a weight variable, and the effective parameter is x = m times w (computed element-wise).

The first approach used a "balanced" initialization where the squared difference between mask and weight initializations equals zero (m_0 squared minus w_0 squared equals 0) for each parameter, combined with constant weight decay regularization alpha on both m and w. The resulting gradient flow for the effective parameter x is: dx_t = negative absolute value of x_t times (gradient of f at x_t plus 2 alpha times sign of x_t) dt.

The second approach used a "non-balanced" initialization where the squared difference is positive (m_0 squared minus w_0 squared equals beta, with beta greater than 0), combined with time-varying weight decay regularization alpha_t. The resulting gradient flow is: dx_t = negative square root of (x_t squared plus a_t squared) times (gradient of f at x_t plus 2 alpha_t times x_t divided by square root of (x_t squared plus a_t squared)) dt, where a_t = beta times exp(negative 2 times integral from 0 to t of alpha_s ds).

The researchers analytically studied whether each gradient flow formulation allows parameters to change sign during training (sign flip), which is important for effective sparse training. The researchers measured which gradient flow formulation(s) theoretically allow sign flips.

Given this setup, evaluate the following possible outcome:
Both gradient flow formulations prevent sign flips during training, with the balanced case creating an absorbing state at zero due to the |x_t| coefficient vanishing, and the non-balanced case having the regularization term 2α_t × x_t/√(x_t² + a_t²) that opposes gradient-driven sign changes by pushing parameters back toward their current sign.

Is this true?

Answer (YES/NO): NO